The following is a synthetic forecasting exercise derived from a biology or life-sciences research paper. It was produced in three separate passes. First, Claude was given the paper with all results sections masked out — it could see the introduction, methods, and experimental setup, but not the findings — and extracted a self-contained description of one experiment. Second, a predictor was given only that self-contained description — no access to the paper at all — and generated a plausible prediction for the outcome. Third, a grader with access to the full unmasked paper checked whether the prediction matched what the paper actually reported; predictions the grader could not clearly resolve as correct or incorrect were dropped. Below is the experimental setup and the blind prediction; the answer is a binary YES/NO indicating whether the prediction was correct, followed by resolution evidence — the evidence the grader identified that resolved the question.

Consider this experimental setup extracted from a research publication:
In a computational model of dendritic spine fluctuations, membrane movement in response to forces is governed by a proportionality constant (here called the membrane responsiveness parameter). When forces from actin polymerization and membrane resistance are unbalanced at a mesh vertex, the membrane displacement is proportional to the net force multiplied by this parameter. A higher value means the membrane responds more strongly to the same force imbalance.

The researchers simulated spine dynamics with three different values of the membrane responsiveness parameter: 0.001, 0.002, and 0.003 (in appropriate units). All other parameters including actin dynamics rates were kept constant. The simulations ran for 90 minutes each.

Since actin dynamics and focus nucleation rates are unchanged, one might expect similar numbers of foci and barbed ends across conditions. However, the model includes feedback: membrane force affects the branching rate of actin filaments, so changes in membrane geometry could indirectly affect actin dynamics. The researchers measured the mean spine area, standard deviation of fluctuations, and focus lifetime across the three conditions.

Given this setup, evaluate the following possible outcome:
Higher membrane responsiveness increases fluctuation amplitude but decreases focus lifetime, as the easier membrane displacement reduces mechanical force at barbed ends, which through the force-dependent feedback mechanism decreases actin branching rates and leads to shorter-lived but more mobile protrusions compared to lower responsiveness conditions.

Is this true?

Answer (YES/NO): NO